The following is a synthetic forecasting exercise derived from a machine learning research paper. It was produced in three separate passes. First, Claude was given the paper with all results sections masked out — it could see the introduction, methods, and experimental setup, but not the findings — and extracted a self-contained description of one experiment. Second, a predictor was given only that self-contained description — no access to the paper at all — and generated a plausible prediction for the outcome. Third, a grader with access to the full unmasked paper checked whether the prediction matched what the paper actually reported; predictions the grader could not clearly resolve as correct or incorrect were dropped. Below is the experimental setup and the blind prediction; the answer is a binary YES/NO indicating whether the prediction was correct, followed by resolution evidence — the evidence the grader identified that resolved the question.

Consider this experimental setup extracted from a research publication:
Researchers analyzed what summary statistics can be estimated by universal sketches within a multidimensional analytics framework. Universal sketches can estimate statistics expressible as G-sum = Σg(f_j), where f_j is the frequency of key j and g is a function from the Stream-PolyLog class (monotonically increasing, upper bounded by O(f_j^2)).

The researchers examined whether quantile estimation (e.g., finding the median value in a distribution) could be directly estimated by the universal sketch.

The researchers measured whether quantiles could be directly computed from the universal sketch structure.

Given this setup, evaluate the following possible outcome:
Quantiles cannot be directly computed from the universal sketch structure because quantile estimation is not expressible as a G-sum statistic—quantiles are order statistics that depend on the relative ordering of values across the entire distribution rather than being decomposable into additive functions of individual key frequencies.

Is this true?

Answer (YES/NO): YES